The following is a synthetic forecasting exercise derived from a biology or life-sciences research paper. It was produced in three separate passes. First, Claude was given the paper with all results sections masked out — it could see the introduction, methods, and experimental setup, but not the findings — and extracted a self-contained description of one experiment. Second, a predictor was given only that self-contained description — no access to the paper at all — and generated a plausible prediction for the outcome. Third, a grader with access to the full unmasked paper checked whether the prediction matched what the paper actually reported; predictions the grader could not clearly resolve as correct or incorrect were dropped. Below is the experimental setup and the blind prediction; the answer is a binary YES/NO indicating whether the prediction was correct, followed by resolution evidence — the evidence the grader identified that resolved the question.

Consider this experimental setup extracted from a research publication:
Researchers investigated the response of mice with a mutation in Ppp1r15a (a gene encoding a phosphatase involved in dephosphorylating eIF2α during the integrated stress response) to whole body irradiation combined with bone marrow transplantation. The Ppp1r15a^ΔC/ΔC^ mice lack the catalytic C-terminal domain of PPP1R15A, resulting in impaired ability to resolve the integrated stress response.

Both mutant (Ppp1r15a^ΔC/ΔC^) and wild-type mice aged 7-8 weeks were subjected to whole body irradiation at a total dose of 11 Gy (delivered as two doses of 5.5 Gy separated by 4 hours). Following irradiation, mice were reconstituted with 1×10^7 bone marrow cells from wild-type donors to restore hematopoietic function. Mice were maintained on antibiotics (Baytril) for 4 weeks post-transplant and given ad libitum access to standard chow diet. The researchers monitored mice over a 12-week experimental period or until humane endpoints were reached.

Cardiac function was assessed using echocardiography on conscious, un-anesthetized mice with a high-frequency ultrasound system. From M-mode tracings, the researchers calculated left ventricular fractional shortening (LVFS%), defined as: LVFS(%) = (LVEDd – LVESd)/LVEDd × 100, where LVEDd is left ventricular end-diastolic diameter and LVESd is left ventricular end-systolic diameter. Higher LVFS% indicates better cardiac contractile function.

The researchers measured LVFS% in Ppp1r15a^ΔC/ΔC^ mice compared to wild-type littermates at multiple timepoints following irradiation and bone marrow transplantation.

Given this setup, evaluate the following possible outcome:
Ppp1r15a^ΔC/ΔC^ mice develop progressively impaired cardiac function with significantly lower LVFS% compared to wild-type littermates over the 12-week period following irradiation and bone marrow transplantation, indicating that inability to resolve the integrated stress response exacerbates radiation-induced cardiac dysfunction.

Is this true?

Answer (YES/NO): YES